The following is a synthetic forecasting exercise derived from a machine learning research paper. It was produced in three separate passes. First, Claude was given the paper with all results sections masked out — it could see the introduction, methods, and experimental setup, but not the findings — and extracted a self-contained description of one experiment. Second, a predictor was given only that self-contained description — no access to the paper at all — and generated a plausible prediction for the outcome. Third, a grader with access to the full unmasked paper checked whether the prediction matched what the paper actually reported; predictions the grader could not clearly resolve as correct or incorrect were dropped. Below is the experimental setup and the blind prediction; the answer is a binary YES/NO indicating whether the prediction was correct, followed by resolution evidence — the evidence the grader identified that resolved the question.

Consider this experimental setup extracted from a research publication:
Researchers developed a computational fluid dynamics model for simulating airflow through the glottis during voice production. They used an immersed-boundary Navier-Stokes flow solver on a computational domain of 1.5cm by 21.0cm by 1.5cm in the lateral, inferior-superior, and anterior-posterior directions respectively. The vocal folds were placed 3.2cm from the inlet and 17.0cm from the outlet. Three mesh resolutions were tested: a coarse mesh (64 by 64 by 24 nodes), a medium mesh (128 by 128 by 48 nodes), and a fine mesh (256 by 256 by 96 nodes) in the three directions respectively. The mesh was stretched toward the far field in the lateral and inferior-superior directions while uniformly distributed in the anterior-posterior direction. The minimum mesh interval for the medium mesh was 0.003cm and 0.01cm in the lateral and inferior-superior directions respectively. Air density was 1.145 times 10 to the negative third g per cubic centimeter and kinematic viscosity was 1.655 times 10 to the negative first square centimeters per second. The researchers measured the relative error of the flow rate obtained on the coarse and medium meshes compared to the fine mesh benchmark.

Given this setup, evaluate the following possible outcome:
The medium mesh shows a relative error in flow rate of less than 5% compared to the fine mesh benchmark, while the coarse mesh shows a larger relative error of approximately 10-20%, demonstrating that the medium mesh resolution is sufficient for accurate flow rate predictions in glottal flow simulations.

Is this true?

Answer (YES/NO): YES